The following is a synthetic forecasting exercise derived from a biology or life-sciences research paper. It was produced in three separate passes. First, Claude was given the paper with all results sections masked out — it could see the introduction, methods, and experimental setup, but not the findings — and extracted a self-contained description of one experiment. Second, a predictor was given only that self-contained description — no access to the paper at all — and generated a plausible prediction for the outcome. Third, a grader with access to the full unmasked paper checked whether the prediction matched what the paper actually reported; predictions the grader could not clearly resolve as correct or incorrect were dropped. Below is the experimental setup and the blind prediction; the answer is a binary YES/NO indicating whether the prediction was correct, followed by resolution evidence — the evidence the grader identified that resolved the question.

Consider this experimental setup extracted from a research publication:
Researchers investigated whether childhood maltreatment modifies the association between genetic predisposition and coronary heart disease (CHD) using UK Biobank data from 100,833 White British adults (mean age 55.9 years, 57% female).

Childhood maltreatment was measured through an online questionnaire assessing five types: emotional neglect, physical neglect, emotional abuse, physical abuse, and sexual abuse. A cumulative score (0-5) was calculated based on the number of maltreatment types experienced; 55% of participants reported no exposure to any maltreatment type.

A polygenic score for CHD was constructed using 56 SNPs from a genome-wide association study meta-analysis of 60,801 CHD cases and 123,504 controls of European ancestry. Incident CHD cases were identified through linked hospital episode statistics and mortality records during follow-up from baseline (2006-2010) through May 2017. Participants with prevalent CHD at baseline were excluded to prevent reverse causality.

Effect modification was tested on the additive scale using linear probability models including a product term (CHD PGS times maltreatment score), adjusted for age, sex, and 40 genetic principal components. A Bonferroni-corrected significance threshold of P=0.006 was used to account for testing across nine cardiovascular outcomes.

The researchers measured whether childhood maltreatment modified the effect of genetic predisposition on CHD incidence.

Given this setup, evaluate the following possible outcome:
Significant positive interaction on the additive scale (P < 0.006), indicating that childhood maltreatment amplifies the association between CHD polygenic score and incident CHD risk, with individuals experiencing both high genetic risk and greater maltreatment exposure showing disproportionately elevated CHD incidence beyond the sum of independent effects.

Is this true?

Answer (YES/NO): NO